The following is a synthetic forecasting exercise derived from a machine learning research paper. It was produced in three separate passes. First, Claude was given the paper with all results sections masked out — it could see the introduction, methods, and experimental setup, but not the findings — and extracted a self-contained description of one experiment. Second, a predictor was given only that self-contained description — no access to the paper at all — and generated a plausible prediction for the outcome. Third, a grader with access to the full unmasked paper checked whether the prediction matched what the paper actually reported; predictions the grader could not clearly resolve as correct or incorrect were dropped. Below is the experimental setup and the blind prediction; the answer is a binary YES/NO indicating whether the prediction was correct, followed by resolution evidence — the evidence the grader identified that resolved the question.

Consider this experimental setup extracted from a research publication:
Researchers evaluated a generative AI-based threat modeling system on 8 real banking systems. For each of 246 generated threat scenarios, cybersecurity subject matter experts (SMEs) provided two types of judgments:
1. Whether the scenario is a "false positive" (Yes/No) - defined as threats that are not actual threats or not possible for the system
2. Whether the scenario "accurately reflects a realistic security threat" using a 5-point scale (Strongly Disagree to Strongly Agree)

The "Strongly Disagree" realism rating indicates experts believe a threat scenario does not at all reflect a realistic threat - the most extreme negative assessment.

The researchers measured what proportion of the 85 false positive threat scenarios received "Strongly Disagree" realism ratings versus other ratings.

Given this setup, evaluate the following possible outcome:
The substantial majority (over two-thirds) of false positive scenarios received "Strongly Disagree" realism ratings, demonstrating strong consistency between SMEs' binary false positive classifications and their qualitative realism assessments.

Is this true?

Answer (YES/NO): NO